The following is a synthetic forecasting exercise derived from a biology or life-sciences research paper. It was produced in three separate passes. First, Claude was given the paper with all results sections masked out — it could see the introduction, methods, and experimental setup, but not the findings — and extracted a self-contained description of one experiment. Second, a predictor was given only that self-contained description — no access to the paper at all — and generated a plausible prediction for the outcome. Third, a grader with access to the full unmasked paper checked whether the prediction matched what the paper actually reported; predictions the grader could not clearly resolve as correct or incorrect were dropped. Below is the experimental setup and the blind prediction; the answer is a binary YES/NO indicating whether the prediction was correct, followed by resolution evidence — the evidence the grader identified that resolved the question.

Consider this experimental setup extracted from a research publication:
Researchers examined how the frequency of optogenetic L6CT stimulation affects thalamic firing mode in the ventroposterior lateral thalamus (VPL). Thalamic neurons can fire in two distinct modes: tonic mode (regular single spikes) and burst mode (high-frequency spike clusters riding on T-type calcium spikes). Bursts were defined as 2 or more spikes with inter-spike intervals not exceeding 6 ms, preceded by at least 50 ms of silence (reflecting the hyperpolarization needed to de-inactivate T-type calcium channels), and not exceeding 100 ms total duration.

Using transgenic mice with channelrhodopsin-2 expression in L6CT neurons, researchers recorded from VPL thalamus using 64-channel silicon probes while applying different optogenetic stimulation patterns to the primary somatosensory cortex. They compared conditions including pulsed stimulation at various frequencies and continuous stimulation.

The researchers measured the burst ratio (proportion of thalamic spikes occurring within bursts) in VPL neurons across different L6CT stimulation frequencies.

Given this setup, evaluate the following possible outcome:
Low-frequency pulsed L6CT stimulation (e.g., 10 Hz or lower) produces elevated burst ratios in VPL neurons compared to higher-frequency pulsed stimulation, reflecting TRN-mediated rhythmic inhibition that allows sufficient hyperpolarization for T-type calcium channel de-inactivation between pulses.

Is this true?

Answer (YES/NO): NO